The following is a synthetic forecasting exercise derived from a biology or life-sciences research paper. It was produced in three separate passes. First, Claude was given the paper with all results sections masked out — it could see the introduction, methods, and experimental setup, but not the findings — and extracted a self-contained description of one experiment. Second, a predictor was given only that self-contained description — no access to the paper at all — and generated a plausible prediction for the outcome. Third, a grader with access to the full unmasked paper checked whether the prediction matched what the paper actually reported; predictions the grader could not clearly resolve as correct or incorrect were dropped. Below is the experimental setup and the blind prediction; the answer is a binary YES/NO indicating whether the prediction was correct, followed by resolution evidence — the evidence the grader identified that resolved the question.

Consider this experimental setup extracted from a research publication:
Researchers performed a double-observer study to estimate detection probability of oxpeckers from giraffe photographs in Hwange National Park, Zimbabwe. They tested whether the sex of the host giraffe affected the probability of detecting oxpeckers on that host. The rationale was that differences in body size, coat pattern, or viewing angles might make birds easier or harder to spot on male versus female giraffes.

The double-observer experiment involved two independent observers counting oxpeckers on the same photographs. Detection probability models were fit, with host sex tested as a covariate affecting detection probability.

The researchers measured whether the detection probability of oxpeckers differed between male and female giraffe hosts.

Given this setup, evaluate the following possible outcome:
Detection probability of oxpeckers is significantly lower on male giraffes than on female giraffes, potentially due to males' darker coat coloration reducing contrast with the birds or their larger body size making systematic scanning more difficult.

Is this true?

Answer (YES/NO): NO